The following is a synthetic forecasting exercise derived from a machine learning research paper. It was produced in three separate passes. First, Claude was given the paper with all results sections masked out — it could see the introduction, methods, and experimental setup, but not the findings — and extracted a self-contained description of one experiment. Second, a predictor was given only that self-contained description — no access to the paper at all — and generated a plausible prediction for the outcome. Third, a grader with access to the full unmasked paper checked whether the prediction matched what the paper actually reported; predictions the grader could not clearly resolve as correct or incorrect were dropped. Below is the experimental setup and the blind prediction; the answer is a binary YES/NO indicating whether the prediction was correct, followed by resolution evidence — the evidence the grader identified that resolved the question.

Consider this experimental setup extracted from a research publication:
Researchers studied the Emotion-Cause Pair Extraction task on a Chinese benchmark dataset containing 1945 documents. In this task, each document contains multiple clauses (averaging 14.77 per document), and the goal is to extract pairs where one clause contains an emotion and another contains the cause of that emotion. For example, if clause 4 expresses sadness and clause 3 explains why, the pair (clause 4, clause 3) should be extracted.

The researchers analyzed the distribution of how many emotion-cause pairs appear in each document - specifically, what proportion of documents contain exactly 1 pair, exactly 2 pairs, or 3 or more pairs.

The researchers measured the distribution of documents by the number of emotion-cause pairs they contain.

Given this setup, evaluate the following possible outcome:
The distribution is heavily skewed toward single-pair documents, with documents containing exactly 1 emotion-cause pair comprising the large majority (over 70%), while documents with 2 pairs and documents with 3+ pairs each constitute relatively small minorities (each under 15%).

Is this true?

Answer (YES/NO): YES